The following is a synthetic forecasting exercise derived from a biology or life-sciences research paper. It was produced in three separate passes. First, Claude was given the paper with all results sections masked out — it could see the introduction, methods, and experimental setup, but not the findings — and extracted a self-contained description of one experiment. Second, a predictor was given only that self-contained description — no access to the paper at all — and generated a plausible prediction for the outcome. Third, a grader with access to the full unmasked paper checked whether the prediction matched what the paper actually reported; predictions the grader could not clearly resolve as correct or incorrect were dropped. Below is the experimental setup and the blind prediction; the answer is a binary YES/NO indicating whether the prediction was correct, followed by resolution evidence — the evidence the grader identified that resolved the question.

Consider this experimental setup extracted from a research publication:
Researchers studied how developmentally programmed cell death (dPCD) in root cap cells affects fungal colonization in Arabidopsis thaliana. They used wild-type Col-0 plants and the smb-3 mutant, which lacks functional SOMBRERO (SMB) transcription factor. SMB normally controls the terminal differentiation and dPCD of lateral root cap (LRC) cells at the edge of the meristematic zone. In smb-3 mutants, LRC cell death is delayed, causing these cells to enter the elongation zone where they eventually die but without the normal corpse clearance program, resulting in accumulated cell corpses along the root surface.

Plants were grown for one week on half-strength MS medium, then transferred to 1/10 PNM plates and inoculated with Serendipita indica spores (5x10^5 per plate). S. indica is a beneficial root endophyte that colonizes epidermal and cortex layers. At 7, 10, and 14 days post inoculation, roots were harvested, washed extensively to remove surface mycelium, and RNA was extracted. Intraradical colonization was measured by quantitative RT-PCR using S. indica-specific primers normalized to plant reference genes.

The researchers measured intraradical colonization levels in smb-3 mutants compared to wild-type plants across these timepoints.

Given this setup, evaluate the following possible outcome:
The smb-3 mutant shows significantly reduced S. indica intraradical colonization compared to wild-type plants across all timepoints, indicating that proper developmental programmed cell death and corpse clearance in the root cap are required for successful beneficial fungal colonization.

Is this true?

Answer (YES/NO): NO